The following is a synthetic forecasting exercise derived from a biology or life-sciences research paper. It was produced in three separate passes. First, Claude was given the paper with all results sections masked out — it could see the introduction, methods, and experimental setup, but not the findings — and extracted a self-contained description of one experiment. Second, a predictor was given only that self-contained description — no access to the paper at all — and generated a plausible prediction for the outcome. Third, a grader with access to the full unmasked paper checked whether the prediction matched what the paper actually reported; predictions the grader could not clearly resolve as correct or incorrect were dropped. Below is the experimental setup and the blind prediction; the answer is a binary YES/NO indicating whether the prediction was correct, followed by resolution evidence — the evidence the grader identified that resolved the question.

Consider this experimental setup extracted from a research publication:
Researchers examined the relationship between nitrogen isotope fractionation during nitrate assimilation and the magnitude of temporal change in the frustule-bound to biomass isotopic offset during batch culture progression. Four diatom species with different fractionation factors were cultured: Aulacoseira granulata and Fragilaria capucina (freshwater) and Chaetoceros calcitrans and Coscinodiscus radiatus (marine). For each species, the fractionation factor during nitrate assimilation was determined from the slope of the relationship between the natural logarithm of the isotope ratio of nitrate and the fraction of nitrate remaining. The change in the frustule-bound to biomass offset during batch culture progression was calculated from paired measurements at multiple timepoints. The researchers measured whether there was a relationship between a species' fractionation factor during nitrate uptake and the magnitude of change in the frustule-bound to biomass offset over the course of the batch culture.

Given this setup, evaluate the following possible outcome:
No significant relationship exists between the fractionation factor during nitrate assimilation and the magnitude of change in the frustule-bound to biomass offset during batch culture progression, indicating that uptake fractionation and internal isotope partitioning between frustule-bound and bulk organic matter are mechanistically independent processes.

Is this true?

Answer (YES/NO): NO